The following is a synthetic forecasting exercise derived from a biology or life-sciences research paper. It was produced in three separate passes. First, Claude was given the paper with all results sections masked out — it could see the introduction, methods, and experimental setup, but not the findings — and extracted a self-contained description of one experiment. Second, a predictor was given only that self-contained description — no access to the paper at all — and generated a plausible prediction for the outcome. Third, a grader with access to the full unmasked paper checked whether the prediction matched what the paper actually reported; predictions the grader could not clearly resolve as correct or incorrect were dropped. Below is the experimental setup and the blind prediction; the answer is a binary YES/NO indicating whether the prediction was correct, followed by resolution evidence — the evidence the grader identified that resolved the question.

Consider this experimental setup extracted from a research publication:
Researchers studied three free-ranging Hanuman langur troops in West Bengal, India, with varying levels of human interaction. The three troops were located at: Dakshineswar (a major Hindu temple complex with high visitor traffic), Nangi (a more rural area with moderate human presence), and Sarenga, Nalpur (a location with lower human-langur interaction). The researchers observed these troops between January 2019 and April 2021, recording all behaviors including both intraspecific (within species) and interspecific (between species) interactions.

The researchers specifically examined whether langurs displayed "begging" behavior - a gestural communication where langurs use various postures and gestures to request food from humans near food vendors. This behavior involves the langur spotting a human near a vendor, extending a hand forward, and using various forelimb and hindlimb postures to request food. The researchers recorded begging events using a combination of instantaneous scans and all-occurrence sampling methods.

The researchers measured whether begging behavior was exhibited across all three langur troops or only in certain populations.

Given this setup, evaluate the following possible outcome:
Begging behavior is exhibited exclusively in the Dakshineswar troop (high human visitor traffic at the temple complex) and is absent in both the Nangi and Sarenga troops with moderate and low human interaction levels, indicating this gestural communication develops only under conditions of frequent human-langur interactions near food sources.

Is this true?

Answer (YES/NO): YES